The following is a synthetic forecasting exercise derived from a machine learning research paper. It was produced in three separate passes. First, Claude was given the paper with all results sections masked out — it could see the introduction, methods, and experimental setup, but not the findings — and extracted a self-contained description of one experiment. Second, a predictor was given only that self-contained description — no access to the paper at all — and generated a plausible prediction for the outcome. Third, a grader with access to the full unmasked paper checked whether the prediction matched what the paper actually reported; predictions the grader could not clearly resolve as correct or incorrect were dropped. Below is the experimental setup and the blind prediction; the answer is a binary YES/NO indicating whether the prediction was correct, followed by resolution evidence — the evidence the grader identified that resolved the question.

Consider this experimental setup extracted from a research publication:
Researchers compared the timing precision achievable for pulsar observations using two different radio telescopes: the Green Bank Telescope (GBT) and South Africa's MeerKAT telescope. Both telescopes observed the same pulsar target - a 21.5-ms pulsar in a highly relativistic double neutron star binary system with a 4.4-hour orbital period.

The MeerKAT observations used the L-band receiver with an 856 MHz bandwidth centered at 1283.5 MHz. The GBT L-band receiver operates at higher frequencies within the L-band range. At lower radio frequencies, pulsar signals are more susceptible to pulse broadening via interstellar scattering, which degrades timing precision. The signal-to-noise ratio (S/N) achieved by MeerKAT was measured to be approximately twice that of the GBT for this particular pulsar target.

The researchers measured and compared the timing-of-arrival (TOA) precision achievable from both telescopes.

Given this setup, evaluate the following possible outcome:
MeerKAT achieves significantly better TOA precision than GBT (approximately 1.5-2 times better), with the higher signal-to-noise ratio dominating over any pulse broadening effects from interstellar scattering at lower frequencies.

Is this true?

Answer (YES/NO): NO